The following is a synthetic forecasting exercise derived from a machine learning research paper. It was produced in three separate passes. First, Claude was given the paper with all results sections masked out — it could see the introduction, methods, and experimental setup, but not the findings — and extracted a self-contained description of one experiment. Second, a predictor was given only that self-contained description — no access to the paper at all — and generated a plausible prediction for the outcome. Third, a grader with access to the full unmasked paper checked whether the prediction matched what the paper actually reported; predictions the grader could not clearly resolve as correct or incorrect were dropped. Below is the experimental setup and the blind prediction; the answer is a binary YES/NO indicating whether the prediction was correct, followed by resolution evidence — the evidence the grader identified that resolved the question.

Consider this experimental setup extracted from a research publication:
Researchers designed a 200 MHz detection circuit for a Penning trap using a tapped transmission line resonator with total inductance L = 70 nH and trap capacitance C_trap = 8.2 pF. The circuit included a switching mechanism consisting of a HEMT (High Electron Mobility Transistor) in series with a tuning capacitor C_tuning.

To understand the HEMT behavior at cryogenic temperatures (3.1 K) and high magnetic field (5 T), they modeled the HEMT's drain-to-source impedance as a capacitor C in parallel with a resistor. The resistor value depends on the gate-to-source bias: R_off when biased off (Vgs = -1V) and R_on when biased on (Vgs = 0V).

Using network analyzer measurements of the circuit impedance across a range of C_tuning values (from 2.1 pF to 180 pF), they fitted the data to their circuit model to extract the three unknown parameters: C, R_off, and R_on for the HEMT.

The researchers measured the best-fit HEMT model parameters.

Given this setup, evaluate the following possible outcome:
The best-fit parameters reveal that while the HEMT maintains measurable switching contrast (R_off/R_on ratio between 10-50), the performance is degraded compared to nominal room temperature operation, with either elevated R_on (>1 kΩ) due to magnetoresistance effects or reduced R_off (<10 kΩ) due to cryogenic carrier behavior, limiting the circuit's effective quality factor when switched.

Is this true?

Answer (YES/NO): NO